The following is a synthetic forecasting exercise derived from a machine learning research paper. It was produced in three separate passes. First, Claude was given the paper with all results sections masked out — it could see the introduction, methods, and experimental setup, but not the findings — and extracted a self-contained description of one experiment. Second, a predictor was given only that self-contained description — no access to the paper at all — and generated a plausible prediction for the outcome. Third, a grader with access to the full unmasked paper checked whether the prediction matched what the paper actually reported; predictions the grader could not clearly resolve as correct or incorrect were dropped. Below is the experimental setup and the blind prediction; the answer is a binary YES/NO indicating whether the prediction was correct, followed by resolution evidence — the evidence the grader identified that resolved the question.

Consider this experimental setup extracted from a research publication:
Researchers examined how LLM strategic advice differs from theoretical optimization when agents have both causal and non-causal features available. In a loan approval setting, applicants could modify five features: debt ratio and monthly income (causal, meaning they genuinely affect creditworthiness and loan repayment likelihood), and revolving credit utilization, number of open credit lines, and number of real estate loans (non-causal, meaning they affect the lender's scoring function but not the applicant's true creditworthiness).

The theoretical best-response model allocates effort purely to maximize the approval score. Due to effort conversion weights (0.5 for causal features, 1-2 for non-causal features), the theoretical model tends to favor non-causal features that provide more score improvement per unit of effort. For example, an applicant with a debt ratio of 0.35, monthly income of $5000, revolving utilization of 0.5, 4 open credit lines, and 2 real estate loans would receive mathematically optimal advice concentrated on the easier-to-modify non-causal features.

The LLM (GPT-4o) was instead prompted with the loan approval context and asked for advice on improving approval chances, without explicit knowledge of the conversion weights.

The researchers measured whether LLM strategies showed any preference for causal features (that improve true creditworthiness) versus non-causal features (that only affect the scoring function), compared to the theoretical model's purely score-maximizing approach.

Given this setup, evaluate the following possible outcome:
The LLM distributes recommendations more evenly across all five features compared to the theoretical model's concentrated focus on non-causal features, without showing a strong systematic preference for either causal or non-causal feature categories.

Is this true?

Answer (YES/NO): NO